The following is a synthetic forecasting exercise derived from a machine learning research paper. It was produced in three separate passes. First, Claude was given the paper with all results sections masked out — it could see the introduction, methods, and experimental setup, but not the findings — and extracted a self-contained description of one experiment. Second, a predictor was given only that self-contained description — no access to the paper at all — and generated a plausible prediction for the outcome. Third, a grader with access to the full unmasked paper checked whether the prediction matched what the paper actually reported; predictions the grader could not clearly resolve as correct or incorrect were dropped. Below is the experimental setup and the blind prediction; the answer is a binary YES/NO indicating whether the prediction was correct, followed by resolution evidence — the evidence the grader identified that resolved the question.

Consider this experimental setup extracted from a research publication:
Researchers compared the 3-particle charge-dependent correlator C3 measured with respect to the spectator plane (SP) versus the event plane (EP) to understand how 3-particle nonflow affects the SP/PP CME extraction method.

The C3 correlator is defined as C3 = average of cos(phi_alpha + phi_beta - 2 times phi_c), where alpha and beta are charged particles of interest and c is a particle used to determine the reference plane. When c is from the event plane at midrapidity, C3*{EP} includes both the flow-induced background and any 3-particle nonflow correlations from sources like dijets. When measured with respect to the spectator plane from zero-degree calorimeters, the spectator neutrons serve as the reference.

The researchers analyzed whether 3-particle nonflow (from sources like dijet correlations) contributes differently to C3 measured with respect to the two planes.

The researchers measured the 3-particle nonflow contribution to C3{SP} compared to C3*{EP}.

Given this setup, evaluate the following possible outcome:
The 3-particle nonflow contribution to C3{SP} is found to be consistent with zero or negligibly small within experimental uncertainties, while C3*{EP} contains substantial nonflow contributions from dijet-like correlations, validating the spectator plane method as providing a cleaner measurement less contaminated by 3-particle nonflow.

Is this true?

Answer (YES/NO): YES